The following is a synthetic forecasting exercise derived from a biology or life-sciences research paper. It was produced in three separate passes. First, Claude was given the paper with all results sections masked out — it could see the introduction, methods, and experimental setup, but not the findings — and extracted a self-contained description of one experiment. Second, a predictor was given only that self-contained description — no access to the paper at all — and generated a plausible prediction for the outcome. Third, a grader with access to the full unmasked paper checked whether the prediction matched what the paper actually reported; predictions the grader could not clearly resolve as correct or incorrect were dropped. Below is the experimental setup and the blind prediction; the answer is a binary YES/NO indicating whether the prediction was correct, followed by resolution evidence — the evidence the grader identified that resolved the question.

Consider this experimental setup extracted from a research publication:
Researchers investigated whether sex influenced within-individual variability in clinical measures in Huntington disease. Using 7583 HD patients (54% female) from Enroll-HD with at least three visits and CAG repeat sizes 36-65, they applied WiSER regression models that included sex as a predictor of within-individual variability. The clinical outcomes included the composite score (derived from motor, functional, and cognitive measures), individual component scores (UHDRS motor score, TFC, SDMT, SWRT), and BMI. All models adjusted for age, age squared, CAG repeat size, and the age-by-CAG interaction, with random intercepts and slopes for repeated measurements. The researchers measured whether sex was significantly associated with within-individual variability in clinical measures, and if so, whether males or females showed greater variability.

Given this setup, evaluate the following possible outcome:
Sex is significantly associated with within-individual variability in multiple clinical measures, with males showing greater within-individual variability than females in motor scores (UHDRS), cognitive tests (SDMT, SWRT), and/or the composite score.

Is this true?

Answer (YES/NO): NO